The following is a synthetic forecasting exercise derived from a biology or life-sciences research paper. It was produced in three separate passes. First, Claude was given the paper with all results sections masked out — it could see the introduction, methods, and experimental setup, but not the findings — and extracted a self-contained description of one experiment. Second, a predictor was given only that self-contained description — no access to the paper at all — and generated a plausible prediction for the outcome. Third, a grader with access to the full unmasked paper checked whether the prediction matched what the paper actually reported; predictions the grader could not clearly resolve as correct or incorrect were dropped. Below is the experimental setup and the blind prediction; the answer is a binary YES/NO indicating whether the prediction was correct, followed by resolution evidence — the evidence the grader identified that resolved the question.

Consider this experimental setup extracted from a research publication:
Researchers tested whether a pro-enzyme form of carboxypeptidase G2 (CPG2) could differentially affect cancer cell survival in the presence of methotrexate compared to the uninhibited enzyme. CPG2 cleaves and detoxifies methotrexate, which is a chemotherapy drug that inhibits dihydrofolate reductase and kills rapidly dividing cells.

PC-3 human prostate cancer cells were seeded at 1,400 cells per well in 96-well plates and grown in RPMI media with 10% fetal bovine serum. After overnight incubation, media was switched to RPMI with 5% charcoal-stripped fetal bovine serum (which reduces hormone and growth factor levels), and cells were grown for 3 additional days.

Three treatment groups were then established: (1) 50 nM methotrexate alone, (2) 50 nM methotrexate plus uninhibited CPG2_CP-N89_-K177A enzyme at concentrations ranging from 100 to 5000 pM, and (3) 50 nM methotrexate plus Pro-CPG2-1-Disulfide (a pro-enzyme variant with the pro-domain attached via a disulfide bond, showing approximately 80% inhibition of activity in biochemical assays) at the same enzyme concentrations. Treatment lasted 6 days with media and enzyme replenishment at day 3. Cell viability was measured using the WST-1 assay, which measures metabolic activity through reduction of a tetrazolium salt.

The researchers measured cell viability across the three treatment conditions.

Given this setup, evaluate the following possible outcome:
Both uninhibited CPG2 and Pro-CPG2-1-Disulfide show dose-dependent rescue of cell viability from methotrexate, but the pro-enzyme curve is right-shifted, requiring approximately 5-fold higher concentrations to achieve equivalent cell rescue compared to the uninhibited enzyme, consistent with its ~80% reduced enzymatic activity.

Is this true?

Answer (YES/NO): NO